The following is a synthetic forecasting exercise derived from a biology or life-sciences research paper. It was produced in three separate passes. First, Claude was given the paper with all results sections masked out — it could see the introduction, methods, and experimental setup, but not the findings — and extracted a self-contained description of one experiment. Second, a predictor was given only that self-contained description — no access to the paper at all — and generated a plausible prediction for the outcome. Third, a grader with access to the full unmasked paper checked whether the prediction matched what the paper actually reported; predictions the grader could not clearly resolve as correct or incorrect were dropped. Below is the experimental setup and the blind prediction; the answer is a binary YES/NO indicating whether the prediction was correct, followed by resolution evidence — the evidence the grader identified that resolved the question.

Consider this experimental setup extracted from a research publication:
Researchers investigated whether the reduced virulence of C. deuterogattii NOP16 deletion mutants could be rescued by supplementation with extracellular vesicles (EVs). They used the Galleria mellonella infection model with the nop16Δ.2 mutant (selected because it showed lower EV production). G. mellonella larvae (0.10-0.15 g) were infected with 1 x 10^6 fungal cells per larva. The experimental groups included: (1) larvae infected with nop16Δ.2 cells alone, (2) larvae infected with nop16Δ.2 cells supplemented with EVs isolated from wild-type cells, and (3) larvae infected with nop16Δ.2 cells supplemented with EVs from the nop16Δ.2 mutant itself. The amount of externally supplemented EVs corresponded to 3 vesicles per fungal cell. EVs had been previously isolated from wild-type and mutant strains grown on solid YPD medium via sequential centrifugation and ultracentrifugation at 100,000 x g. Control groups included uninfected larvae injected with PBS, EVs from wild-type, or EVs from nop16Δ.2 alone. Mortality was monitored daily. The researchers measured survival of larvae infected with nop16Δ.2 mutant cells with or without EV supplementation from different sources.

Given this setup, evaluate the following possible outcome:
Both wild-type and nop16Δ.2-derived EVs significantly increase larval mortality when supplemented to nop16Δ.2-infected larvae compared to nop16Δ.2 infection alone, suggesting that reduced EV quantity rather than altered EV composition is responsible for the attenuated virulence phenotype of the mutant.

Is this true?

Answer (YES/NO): NO